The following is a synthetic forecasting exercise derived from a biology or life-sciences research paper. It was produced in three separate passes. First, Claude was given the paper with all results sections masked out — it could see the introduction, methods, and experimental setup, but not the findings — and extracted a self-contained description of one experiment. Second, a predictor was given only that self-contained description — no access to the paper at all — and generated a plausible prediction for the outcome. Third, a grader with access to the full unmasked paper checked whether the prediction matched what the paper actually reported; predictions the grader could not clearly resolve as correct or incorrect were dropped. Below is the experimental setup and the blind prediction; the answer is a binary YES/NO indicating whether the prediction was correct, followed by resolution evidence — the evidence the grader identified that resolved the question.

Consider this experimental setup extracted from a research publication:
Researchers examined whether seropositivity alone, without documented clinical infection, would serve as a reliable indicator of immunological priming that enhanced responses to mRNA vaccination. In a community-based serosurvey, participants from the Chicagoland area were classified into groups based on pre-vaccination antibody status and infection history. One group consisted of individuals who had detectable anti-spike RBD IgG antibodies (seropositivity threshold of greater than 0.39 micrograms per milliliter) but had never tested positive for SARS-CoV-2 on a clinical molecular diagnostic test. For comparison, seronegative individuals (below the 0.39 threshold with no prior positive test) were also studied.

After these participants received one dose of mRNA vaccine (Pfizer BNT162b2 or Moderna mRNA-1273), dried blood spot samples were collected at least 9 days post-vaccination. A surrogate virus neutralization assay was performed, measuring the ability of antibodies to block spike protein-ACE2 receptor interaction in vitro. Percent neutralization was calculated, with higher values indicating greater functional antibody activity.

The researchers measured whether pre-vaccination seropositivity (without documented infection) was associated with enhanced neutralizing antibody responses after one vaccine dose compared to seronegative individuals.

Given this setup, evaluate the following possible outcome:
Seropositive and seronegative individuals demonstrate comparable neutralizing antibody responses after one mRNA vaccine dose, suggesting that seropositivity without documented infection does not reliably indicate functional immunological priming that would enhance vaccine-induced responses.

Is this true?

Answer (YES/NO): YES